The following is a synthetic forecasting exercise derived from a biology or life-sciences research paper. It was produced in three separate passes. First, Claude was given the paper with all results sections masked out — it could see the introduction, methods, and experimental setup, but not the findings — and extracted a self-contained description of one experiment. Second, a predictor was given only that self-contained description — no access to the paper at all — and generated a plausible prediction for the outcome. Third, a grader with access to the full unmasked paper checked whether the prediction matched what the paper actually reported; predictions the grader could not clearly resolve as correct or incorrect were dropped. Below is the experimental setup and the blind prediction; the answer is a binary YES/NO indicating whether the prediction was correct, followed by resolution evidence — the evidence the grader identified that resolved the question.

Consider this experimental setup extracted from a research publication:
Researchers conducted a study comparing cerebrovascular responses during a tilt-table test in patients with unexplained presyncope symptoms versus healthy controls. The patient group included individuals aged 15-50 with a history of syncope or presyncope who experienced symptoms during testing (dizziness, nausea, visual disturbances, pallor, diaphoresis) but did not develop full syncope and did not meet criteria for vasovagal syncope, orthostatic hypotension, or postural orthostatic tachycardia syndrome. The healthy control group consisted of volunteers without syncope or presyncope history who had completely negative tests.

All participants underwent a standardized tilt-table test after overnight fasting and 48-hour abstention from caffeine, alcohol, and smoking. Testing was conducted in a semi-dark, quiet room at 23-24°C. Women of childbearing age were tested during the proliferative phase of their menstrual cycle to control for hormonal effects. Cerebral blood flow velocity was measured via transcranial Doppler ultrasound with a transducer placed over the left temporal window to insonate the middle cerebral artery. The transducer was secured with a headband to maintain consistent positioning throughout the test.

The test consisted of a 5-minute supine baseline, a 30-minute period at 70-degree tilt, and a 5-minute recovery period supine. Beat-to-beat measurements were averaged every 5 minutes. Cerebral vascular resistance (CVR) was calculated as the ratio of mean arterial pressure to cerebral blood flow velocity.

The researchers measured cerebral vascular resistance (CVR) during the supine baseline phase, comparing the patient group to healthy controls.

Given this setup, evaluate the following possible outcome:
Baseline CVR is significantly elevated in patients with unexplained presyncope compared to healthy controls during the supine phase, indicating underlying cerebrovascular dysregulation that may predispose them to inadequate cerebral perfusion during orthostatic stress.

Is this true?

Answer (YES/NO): YES